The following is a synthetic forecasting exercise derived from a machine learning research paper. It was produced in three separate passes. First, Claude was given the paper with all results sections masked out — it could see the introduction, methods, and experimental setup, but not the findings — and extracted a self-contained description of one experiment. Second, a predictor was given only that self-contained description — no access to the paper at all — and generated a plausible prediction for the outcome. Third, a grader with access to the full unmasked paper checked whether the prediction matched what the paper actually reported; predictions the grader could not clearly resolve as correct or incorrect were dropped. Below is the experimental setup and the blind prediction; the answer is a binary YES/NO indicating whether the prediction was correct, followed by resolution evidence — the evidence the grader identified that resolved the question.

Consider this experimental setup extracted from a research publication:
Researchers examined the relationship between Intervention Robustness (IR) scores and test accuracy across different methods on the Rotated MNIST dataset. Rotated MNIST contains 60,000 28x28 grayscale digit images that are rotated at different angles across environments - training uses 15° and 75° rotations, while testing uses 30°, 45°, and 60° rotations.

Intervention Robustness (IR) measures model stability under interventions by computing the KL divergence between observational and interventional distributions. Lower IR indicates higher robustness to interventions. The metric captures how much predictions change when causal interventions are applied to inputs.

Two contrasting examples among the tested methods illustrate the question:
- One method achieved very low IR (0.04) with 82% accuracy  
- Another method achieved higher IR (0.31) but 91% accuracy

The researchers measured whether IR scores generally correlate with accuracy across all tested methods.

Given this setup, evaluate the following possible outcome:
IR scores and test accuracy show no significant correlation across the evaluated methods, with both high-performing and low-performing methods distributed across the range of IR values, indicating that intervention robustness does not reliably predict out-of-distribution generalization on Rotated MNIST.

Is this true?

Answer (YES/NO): NO